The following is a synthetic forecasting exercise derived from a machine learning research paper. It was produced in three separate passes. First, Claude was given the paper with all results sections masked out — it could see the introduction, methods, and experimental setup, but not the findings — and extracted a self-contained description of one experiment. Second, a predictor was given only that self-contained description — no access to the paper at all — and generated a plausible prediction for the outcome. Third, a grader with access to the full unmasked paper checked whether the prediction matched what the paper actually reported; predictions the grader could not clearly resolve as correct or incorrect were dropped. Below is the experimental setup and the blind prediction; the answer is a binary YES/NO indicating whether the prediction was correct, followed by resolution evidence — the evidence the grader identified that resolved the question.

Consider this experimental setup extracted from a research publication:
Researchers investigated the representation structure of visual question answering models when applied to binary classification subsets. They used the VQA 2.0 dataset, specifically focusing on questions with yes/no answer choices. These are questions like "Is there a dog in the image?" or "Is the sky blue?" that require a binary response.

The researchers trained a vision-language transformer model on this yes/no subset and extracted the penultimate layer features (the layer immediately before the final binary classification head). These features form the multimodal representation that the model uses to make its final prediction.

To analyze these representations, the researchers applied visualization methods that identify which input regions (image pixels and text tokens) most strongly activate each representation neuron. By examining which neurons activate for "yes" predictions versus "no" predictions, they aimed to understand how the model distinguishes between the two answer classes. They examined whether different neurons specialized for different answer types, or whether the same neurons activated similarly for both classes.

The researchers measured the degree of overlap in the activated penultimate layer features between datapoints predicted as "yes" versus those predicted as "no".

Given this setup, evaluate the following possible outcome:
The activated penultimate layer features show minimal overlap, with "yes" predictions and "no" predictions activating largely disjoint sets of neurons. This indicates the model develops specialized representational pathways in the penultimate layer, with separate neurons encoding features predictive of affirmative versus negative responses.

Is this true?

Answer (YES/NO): NO